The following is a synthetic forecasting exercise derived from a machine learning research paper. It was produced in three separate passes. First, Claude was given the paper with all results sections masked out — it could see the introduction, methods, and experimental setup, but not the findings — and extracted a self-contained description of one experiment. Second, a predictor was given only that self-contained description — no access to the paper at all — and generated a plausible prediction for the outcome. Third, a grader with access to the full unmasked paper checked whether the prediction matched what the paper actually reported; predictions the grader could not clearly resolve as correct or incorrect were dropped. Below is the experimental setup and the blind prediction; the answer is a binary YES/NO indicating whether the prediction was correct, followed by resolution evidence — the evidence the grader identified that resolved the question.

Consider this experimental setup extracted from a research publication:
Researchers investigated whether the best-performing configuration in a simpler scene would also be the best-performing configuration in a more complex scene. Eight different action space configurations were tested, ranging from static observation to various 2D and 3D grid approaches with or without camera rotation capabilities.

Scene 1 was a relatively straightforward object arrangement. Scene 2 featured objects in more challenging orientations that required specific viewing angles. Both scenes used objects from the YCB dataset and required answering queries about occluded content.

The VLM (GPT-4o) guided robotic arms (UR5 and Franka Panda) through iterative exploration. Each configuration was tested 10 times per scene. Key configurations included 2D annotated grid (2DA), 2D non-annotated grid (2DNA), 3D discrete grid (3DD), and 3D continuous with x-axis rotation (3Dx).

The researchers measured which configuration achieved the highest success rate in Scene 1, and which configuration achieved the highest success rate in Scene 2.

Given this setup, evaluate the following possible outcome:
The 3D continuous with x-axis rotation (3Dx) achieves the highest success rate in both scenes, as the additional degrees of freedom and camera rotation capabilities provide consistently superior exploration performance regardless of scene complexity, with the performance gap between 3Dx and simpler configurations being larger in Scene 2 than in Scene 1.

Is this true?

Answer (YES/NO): NO